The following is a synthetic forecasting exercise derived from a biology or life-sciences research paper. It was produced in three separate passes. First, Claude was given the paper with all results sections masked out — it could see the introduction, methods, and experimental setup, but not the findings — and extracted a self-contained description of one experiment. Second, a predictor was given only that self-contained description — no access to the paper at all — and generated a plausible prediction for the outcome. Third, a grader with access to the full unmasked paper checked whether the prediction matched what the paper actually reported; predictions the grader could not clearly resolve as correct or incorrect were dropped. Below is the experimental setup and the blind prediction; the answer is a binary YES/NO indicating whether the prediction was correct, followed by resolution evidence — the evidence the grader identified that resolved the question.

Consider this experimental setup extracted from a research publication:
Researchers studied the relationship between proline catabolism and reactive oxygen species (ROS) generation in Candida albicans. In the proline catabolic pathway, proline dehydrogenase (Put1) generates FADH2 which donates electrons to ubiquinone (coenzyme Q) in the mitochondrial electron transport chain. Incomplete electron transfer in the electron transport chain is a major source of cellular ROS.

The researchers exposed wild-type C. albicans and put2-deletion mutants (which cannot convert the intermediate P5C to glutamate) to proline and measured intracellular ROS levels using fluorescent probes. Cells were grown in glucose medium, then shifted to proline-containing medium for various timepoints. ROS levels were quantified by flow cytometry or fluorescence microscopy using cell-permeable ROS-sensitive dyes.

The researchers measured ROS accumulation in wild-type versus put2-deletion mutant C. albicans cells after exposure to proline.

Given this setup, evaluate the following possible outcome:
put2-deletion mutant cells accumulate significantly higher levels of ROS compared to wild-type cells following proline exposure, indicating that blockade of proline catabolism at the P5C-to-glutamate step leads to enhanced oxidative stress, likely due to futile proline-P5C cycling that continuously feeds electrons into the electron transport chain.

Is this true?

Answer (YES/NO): YES